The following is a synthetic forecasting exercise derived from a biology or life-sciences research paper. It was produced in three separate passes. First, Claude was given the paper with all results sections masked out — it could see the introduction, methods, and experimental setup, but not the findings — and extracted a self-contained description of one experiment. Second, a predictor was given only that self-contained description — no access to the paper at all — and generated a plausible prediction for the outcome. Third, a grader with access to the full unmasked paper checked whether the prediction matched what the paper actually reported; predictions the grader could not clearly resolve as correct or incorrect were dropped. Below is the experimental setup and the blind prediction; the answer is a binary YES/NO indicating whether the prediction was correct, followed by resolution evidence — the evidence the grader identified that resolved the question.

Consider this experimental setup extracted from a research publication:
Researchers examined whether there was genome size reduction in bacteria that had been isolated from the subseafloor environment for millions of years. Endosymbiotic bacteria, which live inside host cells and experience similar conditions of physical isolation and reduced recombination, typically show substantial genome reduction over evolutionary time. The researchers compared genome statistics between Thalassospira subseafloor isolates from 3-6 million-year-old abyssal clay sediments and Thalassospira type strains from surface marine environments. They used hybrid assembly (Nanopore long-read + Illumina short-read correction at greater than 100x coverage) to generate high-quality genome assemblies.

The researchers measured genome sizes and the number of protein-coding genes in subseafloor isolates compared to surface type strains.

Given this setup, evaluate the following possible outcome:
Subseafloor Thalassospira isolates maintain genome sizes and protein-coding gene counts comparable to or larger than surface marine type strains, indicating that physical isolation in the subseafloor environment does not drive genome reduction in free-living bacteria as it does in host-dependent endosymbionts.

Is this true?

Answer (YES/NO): YES